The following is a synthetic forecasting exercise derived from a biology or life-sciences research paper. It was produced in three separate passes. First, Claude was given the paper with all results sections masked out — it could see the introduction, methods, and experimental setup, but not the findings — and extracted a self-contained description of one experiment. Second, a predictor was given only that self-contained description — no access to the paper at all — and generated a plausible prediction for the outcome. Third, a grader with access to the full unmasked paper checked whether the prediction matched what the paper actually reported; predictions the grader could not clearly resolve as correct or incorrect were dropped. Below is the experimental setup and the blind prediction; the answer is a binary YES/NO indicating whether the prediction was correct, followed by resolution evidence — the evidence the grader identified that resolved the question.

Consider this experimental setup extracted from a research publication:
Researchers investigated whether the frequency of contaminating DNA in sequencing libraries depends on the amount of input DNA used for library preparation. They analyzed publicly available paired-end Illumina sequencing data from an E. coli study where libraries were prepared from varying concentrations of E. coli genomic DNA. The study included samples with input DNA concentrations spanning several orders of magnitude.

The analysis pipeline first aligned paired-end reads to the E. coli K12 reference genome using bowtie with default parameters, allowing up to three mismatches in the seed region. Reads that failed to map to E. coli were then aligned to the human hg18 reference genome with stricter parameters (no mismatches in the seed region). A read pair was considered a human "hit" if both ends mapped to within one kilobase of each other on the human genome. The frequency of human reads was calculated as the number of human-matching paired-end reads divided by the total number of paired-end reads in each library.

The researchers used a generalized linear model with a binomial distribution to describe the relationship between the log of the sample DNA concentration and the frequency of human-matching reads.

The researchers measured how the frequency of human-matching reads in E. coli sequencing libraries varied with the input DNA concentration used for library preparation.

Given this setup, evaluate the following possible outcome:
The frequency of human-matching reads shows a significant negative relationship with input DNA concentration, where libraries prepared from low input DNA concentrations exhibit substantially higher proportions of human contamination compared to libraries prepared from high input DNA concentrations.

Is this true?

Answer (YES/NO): YES